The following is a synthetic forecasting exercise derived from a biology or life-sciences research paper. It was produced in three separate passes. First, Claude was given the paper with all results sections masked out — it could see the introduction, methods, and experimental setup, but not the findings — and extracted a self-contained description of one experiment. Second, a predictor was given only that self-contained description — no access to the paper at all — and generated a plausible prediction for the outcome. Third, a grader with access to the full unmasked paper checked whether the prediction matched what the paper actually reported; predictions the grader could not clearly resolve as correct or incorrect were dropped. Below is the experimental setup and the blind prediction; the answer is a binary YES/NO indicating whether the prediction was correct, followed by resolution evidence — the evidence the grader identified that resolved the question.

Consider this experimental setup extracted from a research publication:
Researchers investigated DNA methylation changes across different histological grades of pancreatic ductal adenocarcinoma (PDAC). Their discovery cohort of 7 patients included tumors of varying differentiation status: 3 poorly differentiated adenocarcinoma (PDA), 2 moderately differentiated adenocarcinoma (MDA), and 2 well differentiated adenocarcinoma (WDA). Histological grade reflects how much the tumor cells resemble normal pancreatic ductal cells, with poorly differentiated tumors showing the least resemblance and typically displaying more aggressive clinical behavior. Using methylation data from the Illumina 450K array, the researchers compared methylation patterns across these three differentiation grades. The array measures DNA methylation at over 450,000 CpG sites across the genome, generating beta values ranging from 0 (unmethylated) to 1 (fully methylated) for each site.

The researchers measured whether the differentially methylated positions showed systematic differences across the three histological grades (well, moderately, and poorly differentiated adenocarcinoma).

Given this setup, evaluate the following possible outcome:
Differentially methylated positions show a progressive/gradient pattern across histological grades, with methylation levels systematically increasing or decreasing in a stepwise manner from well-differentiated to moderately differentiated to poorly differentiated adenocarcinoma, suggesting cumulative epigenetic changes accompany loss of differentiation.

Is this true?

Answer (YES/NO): YES